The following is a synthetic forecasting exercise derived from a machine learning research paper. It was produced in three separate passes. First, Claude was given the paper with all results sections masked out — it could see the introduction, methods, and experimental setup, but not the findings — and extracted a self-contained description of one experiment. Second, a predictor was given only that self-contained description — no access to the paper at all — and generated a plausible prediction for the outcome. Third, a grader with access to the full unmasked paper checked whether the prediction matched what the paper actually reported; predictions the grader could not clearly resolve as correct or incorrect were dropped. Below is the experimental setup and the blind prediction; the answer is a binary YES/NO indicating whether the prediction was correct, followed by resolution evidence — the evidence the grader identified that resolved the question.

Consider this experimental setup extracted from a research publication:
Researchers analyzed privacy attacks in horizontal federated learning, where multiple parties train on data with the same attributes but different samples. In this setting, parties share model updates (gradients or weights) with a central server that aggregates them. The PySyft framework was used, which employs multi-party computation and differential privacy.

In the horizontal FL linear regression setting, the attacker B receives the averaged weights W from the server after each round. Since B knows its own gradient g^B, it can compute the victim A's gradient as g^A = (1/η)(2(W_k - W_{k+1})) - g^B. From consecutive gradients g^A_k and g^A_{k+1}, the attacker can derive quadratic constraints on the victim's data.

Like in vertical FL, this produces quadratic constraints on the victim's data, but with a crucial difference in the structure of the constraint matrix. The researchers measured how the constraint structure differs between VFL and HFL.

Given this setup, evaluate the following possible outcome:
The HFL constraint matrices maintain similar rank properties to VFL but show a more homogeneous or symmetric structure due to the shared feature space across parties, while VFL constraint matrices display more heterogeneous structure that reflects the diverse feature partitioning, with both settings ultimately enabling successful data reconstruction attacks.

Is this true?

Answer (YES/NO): NO